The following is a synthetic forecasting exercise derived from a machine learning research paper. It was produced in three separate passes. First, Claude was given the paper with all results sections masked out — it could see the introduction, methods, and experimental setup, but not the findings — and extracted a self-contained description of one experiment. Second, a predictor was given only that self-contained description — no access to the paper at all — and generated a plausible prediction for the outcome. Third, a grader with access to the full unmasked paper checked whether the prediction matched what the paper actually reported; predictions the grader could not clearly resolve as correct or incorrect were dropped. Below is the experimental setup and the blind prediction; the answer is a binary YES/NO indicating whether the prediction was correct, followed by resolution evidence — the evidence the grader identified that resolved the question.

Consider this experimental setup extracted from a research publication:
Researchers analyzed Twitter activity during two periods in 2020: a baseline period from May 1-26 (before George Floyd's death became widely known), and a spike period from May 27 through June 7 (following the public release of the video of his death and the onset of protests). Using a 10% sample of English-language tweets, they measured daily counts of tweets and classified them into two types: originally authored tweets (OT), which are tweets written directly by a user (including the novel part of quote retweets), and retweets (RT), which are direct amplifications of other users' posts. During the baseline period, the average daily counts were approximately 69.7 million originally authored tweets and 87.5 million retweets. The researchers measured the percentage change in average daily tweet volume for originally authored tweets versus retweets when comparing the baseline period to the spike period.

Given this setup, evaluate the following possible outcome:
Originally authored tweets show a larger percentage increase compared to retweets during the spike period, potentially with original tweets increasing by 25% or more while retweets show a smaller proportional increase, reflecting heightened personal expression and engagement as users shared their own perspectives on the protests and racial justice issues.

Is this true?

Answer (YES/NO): NO